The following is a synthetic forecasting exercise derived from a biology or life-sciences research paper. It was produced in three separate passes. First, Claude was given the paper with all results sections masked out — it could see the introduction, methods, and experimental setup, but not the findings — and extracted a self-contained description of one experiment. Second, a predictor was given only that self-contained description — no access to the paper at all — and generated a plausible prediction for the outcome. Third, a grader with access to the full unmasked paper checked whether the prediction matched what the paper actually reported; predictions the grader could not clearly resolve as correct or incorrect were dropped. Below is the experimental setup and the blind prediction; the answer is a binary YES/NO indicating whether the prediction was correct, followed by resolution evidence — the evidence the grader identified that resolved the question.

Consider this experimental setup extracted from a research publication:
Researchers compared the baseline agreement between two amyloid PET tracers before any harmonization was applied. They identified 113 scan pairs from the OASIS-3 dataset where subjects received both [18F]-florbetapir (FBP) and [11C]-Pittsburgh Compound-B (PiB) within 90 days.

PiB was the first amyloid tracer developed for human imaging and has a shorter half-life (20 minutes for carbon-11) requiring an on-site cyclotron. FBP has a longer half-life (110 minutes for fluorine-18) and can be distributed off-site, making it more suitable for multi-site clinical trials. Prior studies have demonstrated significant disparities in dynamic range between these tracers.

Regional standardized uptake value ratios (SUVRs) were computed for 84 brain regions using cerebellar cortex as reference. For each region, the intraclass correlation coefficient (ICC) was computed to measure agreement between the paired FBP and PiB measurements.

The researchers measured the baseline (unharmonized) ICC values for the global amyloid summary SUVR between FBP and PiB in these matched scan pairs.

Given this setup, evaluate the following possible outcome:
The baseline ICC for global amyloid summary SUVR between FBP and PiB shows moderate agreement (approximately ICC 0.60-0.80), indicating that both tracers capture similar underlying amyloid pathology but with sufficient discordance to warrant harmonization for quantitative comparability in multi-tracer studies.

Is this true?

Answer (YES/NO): NO